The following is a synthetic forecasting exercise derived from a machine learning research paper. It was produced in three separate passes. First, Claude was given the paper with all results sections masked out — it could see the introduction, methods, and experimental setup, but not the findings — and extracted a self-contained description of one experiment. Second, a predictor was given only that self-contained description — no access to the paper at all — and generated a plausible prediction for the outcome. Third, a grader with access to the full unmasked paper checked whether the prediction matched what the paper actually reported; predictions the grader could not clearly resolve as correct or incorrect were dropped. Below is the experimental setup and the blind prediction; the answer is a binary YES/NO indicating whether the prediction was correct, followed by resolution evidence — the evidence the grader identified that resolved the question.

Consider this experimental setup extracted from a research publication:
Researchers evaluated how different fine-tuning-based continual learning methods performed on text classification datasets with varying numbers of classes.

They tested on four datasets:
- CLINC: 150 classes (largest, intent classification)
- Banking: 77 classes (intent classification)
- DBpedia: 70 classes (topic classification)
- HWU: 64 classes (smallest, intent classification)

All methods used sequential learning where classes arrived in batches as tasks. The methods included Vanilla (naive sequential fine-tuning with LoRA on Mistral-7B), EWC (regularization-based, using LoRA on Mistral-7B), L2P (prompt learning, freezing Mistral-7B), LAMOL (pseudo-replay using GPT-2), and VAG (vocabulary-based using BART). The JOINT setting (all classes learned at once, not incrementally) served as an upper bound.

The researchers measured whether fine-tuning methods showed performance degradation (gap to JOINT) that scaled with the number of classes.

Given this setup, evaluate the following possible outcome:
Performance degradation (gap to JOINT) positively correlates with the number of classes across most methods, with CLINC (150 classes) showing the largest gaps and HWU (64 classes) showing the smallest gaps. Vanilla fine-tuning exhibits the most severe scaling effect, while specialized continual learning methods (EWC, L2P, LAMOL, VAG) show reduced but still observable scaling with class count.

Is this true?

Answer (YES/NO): NO